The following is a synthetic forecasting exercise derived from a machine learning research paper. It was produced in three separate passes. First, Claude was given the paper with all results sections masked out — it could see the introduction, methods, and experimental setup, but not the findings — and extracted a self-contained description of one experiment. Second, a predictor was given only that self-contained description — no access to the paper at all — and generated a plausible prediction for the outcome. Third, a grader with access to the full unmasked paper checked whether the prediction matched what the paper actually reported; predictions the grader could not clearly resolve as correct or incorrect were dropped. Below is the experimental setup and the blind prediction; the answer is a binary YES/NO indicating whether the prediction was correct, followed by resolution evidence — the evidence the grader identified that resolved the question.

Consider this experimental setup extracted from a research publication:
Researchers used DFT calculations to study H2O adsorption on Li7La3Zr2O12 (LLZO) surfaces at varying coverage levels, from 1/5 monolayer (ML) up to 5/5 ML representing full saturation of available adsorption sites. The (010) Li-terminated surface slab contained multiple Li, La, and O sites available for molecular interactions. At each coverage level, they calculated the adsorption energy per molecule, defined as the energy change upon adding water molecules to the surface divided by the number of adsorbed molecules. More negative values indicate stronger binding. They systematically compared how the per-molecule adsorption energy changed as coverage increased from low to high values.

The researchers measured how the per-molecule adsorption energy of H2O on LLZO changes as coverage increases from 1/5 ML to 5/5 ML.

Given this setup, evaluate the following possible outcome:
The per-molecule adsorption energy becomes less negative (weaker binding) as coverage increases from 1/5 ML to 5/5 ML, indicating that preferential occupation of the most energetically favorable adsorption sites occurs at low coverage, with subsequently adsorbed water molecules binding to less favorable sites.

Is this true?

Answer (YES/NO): YES